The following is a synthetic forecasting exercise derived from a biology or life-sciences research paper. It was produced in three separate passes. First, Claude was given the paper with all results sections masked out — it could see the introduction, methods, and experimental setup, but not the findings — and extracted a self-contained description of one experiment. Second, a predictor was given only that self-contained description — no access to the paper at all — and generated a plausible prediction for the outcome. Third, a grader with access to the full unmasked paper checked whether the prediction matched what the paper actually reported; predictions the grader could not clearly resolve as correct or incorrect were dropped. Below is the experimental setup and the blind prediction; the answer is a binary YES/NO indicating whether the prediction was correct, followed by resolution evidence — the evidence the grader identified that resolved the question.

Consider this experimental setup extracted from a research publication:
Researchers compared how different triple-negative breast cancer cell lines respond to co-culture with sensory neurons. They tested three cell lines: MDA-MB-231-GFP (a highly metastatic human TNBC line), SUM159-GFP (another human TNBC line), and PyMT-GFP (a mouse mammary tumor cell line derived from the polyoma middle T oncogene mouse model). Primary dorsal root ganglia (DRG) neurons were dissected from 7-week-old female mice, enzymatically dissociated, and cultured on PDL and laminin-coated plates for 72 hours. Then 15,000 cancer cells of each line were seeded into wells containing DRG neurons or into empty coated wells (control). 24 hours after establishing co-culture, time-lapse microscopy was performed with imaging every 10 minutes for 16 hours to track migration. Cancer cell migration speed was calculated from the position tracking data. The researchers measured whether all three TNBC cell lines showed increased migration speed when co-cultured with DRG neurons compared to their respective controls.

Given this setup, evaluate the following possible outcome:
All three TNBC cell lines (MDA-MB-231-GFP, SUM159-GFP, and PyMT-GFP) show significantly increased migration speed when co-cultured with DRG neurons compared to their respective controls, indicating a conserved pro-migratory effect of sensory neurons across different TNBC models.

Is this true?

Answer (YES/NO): YES